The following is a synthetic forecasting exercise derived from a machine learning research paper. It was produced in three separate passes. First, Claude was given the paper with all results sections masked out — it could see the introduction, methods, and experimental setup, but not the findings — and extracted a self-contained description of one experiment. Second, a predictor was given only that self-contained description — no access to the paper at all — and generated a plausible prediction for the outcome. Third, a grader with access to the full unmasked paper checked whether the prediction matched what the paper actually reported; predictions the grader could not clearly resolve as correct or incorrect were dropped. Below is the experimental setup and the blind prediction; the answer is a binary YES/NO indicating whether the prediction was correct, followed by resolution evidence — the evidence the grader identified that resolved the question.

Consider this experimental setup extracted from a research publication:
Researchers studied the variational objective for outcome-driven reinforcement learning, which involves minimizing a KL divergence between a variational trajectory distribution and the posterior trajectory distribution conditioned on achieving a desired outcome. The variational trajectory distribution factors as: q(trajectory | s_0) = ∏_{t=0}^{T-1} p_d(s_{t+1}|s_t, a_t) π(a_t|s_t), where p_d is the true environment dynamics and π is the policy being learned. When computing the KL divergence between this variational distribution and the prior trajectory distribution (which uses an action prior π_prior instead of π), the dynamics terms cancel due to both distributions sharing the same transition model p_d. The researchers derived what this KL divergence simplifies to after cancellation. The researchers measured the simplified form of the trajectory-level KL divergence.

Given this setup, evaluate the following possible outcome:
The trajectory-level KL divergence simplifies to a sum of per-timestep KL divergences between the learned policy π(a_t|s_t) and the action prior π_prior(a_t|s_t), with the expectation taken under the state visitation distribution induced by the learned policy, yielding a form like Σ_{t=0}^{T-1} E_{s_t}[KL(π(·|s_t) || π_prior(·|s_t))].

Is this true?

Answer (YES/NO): YES